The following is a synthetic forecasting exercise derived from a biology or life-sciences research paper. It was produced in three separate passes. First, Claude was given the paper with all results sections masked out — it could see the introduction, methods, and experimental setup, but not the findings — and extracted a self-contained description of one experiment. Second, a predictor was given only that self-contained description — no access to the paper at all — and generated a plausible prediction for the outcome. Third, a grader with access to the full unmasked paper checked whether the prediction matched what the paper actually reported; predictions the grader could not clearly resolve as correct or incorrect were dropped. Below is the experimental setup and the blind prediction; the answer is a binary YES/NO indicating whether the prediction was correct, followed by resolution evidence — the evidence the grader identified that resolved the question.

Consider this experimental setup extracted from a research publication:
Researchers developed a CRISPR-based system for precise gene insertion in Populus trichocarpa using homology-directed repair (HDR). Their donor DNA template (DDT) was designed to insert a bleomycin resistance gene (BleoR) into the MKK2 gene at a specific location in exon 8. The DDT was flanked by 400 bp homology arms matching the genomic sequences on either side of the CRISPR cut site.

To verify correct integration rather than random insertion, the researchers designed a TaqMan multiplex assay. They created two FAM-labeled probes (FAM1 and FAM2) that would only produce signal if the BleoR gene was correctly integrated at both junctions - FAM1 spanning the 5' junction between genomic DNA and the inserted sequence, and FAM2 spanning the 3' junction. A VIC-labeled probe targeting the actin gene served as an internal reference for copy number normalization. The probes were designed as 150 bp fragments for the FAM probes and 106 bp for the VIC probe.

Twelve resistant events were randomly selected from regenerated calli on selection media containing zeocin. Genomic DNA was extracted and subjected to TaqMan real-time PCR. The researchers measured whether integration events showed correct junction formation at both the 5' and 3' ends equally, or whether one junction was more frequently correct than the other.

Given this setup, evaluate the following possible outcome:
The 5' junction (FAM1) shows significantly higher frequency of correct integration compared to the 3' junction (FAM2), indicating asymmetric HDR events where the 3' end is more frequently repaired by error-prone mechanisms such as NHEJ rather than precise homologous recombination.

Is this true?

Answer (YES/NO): YES